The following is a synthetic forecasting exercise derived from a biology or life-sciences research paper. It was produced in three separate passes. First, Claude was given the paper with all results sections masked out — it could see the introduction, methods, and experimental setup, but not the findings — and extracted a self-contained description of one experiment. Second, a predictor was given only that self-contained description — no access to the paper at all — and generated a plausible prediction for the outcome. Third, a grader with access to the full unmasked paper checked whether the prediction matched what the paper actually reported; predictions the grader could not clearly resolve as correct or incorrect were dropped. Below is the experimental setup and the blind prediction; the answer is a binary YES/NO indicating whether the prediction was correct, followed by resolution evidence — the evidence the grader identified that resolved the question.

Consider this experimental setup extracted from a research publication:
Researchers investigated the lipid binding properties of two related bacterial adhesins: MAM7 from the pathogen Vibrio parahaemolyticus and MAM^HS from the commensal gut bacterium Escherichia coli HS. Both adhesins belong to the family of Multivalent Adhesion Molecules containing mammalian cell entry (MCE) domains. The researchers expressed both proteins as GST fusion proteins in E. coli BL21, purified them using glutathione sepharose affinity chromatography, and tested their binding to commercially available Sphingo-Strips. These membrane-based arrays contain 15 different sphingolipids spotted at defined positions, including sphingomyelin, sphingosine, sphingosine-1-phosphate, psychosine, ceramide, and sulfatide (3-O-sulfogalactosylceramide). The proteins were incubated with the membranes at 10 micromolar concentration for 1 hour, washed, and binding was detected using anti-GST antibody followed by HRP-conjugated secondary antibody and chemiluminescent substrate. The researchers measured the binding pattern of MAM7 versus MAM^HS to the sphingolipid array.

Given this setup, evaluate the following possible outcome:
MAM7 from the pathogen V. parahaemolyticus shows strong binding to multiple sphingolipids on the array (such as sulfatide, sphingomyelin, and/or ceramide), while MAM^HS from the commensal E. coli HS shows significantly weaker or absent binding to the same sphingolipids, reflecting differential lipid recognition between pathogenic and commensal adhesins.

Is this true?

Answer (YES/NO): NO